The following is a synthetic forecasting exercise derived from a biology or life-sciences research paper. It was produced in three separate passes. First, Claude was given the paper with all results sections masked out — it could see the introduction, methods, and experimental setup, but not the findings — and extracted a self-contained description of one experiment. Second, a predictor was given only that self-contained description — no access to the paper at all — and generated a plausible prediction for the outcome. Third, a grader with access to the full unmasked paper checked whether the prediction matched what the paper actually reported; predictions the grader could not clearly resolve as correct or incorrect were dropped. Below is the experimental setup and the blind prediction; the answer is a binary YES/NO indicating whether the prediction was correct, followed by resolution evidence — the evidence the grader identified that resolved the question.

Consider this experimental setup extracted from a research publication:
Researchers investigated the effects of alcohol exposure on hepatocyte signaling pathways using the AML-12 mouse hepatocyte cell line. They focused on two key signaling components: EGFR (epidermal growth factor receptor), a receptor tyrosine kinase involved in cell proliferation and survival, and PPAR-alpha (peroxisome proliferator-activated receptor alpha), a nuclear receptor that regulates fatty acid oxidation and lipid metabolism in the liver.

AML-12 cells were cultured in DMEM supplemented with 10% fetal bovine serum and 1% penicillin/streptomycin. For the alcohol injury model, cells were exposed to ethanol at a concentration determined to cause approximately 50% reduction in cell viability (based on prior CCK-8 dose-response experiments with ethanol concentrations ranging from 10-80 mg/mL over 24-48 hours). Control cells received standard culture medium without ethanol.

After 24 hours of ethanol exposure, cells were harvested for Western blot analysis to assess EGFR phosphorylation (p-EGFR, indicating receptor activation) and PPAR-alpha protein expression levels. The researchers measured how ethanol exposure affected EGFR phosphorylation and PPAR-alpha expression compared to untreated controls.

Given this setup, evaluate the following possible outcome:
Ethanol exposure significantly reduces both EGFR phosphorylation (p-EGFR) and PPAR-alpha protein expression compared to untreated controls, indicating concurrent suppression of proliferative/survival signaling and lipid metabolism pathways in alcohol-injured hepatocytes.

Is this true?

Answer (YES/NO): NO